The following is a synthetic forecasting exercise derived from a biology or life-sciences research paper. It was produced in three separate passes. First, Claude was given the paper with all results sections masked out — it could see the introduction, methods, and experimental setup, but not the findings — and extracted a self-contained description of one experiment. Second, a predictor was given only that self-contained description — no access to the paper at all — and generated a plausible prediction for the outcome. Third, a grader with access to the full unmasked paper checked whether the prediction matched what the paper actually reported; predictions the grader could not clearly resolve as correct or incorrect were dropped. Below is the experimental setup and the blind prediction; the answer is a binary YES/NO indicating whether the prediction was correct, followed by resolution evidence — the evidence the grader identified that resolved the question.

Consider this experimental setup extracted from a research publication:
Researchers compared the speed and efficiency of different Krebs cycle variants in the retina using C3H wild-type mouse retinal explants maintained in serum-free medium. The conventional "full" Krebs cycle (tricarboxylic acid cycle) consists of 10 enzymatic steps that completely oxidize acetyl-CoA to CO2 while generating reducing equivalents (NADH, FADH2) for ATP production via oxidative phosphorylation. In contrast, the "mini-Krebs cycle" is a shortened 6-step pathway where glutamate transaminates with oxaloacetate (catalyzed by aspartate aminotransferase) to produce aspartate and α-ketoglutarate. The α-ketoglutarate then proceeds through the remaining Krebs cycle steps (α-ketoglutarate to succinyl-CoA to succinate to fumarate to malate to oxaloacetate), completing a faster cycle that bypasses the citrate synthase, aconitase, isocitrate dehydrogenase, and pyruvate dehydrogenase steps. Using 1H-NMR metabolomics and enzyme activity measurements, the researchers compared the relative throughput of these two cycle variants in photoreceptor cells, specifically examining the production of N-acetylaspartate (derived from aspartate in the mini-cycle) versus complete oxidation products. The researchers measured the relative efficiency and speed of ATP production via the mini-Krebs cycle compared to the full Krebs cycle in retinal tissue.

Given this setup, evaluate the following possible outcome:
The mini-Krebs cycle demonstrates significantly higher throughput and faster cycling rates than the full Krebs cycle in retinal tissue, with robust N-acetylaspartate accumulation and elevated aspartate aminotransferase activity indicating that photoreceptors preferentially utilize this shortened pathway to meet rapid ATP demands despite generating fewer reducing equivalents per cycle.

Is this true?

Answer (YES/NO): NO